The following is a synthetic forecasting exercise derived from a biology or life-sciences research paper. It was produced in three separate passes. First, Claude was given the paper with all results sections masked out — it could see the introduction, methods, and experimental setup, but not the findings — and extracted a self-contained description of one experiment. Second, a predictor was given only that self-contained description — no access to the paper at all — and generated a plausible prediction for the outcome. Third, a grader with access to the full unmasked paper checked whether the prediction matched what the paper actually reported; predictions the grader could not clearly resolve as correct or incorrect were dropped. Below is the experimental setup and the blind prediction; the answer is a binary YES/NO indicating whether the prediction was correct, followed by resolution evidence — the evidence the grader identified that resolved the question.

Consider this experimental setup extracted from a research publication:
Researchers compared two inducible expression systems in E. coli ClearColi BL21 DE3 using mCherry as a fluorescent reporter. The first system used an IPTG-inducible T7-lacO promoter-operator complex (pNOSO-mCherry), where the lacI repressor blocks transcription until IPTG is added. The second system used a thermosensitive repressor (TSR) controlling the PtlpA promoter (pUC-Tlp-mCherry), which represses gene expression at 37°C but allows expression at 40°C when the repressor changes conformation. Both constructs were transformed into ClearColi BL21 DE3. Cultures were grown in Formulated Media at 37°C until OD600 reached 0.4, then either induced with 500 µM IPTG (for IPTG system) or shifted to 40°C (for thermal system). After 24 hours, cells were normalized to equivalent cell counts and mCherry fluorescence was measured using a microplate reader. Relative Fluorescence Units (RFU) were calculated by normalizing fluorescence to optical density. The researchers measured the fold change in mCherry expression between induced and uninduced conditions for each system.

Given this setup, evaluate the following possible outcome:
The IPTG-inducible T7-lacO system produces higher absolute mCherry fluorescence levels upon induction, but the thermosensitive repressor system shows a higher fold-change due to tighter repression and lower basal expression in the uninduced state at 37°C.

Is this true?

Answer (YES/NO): NO